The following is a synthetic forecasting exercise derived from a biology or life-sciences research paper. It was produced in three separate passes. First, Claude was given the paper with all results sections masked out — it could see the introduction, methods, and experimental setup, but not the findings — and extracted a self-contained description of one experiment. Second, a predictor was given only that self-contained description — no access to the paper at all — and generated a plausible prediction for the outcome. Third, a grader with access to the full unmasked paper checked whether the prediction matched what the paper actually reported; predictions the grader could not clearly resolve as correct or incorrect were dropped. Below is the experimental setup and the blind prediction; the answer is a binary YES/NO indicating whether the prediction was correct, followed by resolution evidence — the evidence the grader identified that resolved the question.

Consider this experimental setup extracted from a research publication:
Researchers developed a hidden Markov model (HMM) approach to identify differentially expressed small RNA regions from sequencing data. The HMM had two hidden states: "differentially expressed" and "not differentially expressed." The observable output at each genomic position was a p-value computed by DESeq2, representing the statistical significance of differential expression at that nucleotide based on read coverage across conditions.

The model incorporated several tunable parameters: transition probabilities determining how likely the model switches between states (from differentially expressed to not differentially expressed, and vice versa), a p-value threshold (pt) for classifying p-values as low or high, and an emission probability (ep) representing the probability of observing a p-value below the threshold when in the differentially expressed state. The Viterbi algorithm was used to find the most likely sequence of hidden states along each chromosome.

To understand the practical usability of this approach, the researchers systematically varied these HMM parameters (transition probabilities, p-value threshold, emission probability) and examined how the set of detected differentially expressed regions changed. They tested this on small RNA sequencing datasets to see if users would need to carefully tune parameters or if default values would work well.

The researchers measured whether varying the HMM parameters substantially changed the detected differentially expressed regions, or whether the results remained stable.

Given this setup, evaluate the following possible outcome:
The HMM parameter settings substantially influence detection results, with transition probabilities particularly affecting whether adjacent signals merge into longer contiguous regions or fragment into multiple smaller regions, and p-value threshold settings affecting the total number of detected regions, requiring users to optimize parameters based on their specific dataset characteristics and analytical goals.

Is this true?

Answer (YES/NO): NO